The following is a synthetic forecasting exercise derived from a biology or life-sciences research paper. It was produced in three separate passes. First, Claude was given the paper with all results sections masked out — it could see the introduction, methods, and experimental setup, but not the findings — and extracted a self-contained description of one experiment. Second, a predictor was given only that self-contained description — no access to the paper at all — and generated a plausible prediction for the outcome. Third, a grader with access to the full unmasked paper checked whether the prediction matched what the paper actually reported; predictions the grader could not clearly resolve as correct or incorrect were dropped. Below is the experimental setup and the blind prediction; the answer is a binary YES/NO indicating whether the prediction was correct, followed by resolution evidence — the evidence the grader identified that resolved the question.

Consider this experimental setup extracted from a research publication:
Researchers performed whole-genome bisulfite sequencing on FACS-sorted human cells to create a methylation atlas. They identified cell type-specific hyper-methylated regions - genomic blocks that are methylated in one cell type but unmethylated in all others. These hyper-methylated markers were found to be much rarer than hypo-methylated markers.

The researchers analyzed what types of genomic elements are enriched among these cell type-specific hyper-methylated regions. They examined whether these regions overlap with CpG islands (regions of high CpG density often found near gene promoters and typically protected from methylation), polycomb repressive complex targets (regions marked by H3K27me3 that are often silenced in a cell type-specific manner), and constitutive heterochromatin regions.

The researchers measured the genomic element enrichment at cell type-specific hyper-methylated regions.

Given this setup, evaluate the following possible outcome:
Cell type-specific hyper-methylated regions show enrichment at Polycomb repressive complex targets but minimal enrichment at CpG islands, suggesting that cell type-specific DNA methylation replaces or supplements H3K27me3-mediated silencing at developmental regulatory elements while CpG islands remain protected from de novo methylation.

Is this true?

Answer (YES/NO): NO